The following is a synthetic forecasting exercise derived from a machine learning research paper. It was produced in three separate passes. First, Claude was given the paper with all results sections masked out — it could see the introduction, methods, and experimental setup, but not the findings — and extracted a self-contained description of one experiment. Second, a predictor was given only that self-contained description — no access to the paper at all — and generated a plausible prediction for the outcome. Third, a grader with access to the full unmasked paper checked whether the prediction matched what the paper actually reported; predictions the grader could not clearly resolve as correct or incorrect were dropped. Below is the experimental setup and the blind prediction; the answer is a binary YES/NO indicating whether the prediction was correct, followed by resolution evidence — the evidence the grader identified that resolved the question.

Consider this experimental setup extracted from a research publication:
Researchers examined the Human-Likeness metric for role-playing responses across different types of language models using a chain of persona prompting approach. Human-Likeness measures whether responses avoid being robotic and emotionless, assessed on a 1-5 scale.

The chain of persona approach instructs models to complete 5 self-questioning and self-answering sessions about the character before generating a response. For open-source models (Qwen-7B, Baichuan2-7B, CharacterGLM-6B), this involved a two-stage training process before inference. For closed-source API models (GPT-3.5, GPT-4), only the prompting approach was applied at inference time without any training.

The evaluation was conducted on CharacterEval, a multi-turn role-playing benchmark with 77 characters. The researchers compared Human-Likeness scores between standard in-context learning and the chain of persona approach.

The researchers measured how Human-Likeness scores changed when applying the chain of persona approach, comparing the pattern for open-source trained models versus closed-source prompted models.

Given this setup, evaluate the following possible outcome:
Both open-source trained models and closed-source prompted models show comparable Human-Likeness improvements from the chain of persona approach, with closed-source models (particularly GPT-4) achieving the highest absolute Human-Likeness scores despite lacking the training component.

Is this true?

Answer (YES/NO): NO